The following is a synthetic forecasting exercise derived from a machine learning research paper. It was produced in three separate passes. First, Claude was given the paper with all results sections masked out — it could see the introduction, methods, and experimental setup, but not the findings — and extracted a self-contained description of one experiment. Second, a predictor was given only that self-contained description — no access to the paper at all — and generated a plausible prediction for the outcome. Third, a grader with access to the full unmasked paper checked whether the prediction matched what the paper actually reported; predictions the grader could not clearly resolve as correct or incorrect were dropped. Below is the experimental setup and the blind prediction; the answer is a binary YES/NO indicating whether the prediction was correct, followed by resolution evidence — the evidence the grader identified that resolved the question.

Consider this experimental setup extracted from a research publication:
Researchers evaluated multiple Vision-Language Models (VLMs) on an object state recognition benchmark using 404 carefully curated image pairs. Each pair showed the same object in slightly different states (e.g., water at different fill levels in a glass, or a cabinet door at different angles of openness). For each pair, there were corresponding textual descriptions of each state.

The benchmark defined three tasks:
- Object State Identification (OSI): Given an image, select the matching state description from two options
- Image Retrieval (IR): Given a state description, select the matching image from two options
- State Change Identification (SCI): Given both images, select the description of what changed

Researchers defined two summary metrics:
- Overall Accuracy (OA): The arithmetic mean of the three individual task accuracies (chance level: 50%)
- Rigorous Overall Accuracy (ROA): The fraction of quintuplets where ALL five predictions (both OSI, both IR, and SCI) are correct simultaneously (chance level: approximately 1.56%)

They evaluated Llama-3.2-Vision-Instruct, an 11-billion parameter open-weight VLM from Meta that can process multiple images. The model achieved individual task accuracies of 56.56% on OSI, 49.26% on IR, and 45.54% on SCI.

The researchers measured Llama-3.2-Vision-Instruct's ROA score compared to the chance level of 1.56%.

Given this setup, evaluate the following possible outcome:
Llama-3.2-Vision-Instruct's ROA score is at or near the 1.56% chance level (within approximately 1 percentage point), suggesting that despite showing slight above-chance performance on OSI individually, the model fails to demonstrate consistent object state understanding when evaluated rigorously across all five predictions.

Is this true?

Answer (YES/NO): NO